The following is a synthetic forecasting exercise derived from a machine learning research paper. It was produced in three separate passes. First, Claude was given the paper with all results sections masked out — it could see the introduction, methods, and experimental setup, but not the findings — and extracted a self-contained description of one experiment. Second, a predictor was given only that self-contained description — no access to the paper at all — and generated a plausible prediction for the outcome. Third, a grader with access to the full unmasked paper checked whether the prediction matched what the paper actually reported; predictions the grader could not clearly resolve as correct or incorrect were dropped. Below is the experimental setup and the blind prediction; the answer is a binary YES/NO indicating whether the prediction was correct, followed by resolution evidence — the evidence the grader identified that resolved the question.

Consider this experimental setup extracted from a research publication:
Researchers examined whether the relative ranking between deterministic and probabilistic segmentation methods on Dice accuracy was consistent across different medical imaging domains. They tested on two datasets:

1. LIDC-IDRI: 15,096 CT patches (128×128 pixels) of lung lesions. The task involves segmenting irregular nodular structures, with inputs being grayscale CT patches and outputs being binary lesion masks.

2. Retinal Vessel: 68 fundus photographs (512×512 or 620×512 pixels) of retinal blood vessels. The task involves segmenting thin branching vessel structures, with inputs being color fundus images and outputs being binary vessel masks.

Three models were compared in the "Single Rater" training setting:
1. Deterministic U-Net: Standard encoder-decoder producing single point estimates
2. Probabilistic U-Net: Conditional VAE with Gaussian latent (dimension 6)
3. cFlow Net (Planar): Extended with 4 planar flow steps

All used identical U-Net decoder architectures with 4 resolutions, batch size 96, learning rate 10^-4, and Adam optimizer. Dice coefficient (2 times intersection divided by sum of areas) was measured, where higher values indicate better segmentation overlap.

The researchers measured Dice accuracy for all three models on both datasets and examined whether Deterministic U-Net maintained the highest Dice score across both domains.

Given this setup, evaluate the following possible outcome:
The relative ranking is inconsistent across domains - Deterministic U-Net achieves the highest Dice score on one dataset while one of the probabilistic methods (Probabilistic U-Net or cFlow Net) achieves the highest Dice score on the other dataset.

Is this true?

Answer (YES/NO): YES